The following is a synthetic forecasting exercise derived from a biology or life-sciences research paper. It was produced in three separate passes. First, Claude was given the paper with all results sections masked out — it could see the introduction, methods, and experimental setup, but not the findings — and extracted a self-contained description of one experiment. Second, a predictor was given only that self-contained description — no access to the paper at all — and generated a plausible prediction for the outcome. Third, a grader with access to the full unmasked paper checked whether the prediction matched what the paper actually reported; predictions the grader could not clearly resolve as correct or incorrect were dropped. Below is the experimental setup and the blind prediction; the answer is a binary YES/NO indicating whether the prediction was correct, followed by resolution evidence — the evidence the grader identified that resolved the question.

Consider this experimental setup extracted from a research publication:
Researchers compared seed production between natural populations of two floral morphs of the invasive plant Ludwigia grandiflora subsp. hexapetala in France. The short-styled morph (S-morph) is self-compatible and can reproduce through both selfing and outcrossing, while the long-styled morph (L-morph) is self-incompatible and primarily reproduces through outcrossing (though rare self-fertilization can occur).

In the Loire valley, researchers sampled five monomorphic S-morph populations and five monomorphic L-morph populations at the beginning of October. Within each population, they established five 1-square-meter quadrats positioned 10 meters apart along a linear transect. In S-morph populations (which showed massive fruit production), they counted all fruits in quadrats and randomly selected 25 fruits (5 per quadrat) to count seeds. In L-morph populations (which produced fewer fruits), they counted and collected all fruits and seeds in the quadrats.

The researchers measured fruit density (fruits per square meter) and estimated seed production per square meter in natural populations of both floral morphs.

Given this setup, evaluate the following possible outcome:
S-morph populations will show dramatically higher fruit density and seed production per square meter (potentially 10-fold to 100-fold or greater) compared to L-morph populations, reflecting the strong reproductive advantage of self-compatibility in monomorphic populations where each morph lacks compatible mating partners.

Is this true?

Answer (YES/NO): YES